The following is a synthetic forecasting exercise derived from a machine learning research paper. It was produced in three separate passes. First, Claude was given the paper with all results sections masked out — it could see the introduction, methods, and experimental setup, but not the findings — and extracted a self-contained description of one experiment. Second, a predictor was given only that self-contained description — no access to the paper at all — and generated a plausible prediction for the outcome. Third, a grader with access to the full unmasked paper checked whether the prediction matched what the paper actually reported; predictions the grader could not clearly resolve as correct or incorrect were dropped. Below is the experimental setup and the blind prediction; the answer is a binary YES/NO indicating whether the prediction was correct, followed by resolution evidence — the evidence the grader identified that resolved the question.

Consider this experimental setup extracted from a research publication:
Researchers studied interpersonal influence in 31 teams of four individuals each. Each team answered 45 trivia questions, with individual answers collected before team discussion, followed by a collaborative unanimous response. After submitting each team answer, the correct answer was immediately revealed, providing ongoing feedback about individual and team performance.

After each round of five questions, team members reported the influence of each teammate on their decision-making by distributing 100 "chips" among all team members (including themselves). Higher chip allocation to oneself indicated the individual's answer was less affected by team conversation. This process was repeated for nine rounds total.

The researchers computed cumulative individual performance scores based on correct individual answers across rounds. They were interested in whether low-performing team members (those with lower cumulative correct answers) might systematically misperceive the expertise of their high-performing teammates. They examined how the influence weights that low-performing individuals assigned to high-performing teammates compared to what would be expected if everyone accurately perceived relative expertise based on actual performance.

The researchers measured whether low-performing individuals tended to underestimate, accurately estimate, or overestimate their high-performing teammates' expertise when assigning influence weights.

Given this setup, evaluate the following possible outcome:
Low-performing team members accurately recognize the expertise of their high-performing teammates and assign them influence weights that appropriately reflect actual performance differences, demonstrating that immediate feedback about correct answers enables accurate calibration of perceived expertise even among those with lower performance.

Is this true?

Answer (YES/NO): NO